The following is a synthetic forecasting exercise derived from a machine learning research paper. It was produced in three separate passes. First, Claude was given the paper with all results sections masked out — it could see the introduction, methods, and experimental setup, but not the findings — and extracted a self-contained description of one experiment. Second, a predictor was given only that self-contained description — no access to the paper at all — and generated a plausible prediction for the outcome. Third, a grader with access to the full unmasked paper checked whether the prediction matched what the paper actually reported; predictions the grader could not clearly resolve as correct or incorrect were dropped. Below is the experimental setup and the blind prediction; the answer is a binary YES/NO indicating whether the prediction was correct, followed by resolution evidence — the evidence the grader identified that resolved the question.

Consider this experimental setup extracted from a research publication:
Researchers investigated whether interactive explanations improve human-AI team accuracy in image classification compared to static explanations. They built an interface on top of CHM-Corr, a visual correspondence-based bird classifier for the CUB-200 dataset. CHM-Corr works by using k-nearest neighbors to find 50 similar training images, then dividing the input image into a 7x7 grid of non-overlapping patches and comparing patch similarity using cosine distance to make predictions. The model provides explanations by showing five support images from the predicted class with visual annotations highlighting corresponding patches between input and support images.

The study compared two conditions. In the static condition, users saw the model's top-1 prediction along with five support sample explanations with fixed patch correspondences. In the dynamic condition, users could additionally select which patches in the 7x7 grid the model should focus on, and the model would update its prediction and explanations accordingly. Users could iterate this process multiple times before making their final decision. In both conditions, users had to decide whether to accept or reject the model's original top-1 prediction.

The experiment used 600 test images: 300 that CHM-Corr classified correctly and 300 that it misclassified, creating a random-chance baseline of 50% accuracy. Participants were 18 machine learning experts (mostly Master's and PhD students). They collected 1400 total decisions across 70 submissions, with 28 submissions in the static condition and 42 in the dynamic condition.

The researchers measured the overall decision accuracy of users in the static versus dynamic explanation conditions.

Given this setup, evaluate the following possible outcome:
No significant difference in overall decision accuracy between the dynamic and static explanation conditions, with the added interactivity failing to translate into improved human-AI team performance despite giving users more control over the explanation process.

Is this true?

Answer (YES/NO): YES